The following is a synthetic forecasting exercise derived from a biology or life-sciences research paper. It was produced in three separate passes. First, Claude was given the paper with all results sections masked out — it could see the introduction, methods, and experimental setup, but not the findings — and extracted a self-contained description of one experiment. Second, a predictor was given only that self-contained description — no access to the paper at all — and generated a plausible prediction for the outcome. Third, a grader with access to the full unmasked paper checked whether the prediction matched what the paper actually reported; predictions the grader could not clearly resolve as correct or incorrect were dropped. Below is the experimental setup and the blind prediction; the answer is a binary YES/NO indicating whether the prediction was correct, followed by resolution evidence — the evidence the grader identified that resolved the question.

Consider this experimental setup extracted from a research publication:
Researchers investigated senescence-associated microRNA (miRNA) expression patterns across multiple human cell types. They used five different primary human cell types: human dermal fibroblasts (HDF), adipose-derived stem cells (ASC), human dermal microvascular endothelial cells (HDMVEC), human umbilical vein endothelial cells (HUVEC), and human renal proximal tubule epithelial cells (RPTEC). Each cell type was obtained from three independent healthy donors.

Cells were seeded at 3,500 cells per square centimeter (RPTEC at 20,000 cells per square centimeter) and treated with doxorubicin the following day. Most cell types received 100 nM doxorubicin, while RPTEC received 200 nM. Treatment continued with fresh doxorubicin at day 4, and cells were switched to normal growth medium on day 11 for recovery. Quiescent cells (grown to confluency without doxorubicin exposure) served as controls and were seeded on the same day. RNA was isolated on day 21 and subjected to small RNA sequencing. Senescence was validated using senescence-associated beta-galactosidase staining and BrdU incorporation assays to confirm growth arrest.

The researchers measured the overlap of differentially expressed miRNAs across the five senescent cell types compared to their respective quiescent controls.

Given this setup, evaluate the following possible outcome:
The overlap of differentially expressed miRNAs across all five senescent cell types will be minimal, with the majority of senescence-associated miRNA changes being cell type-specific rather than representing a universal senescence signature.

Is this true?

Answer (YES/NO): YES